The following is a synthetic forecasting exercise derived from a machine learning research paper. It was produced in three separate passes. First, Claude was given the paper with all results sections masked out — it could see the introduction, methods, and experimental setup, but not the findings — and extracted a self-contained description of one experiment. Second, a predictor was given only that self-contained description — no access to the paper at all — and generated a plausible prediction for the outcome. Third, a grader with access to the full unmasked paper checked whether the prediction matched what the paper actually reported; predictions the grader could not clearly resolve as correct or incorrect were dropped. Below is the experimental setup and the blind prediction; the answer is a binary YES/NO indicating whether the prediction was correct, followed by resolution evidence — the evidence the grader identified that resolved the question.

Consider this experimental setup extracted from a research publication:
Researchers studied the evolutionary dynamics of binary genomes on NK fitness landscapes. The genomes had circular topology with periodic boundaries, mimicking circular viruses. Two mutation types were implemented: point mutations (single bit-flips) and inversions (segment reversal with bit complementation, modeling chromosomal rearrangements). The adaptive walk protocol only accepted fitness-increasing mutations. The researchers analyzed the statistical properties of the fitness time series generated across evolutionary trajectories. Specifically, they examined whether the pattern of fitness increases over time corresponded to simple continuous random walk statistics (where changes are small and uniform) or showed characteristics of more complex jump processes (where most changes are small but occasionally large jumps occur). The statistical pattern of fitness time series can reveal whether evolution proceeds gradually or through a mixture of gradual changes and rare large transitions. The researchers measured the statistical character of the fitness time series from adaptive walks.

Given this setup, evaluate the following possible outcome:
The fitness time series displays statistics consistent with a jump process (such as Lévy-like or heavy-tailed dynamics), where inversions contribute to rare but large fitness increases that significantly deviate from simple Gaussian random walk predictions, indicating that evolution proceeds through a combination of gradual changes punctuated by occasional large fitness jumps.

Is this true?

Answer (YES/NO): YES